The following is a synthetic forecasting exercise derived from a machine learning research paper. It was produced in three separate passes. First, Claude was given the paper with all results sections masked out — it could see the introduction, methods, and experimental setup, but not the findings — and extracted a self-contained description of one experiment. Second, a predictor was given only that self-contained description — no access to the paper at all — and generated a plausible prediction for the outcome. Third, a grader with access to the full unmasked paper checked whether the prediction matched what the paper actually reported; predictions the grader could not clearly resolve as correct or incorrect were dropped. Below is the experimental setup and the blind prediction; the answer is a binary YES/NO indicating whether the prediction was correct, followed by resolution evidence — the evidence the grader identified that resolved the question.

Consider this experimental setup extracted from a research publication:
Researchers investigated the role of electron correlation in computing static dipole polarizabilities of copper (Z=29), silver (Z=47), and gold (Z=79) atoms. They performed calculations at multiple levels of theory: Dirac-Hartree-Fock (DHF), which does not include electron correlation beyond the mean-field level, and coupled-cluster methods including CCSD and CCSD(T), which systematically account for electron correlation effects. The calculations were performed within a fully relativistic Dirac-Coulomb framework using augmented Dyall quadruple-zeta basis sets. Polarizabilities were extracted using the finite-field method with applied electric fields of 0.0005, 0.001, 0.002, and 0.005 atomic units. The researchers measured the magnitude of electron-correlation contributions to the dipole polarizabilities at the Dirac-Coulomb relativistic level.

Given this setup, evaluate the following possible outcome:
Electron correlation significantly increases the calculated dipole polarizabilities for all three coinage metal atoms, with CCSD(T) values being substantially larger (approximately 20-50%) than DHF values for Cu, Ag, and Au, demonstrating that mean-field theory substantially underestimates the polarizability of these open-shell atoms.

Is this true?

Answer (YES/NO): NO